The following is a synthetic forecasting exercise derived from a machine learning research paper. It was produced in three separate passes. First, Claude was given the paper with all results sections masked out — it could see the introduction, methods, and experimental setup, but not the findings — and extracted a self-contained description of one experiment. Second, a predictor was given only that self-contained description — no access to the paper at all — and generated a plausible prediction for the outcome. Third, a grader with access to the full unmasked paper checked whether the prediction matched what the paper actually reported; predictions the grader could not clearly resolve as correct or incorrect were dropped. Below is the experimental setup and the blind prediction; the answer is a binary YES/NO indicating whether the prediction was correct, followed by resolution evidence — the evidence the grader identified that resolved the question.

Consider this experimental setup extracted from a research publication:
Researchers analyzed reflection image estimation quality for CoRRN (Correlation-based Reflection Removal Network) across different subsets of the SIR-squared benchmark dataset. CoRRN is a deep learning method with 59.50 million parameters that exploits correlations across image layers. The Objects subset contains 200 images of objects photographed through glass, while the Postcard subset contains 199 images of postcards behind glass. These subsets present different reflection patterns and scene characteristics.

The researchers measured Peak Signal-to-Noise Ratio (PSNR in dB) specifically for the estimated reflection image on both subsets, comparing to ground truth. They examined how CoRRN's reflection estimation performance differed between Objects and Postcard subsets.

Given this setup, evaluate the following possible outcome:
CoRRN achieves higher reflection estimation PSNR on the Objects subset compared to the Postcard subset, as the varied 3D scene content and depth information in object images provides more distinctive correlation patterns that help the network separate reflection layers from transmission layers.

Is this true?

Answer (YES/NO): YES